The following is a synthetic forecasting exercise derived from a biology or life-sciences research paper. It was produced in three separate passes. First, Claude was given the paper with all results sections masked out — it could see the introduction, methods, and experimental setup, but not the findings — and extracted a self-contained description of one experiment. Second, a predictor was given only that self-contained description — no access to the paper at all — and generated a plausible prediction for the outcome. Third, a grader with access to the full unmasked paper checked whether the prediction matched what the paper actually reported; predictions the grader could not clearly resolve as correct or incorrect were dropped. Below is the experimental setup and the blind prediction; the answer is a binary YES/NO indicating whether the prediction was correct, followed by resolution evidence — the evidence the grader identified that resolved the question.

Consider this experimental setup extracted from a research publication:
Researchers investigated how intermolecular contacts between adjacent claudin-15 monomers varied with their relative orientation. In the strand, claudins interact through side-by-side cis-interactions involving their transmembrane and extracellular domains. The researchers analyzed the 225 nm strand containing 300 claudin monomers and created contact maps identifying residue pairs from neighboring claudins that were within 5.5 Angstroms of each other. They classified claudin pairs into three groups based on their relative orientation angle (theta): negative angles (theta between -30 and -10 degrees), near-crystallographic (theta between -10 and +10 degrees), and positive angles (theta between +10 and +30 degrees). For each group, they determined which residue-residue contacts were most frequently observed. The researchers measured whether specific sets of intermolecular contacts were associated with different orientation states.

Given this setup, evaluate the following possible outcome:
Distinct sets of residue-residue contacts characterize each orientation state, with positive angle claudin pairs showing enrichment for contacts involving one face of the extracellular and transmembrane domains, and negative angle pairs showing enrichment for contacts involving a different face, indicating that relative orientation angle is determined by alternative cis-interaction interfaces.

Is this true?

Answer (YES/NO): YES